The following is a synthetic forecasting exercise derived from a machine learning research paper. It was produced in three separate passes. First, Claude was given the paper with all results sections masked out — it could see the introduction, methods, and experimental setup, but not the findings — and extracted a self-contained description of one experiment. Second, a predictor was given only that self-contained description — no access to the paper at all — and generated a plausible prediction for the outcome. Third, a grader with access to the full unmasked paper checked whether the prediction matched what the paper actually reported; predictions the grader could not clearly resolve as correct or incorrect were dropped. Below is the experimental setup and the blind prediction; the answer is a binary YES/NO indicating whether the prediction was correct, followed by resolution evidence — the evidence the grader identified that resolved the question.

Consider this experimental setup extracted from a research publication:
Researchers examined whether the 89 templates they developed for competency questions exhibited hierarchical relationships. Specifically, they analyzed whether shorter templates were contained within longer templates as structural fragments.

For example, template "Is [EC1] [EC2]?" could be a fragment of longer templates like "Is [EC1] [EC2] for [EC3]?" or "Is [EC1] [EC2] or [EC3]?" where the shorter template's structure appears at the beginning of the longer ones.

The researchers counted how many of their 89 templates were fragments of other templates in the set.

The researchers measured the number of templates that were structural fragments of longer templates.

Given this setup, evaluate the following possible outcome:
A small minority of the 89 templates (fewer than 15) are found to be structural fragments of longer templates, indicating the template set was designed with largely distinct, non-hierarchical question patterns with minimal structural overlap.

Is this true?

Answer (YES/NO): YES